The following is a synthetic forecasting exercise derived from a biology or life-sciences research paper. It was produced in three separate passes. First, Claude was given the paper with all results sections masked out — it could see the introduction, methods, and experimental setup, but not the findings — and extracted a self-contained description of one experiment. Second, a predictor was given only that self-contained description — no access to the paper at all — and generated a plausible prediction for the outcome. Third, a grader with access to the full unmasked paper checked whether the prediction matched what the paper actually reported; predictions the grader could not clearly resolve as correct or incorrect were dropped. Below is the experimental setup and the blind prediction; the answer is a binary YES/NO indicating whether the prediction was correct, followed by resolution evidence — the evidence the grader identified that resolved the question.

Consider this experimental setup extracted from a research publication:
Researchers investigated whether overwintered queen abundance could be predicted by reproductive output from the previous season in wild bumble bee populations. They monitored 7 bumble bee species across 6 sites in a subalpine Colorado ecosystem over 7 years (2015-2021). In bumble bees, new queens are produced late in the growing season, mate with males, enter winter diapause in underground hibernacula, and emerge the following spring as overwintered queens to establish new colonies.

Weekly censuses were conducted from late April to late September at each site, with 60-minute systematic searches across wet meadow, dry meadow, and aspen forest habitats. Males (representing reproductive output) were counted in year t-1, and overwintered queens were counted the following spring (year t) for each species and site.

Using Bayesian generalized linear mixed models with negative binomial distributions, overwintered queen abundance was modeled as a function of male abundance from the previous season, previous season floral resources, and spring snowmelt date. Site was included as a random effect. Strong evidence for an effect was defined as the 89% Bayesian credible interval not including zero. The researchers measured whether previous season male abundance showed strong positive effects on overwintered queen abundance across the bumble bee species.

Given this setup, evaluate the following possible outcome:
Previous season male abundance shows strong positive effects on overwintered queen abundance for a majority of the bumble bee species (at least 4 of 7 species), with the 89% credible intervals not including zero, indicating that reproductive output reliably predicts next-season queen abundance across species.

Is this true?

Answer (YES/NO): NO